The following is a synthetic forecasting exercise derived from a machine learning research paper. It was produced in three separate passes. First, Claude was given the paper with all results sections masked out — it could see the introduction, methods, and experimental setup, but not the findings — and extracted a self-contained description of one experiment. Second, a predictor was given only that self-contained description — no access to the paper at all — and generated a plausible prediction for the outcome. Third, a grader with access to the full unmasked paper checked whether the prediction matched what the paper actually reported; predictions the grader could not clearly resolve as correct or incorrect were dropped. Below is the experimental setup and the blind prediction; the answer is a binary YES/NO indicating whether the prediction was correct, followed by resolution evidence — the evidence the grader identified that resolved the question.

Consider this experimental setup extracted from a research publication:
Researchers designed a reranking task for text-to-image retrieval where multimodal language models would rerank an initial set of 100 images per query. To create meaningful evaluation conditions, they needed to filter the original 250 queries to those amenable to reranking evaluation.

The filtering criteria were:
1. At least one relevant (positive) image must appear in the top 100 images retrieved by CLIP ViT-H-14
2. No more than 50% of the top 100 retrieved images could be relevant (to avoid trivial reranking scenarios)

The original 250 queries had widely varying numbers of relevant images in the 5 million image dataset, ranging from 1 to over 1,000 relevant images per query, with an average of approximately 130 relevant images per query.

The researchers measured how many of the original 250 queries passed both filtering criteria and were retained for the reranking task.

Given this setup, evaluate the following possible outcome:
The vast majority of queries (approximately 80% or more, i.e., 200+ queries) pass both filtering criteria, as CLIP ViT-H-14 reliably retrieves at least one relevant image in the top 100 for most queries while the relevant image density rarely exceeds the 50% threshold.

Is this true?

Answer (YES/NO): YES